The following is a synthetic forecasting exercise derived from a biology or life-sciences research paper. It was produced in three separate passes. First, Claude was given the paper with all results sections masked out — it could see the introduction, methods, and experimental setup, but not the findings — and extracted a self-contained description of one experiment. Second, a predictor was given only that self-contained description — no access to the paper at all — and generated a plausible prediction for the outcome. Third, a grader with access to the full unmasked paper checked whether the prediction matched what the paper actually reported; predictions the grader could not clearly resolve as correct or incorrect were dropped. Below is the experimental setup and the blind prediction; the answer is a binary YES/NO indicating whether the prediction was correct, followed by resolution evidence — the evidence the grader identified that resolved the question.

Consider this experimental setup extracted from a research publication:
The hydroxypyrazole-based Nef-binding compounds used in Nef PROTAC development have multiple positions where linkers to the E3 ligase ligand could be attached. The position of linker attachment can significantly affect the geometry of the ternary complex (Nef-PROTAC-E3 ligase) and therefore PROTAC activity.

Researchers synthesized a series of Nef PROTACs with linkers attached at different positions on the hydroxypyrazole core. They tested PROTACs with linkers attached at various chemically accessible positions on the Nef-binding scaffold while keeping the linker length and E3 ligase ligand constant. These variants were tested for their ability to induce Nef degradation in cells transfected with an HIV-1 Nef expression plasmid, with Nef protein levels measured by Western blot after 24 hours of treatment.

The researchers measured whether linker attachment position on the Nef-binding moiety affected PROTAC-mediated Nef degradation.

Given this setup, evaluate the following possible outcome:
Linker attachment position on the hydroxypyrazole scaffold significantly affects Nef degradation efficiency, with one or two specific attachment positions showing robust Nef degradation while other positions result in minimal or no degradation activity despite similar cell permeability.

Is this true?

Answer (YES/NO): YES